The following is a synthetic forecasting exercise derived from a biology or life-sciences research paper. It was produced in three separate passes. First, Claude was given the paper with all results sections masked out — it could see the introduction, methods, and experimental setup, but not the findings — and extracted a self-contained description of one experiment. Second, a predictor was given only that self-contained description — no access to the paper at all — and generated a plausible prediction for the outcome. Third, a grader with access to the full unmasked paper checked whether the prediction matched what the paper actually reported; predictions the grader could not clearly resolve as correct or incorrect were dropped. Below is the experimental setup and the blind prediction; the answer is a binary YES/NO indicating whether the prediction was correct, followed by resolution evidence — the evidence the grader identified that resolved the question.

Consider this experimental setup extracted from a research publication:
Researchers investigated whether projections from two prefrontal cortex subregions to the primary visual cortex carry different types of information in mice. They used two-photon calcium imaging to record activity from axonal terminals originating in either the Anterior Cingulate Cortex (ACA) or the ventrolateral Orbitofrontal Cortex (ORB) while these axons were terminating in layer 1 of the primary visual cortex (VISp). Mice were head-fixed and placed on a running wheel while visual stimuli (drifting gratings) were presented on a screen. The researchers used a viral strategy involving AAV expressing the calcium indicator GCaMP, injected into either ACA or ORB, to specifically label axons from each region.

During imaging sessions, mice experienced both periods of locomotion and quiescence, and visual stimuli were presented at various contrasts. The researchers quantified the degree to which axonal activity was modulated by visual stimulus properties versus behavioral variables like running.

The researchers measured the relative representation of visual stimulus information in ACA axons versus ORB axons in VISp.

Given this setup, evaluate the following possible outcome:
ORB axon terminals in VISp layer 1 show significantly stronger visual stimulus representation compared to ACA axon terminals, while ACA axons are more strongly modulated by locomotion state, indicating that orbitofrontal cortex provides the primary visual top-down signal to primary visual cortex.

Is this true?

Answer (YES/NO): NO